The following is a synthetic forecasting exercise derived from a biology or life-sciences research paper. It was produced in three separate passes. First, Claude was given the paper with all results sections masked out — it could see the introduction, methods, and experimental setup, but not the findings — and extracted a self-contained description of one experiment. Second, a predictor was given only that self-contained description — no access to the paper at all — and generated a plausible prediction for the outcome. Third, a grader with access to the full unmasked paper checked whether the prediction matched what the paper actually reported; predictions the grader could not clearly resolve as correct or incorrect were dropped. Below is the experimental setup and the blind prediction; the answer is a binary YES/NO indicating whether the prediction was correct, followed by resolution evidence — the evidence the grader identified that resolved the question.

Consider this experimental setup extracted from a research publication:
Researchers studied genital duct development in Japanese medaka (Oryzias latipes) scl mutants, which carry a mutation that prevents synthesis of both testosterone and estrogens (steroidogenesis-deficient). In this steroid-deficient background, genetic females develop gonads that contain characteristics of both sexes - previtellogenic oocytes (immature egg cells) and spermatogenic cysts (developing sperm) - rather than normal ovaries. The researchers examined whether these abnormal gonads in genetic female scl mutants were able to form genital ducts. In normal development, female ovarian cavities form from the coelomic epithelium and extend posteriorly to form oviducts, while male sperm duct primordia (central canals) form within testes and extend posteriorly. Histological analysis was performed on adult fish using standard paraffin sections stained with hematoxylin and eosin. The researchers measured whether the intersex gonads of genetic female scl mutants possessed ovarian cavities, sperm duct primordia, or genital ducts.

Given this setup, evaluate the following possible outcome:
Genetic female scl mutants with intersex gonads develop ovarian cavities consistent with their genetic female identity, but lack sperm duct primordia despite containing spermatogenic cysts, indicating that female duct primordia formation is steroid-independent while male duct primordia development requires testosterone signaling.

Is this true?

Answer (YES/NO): NO